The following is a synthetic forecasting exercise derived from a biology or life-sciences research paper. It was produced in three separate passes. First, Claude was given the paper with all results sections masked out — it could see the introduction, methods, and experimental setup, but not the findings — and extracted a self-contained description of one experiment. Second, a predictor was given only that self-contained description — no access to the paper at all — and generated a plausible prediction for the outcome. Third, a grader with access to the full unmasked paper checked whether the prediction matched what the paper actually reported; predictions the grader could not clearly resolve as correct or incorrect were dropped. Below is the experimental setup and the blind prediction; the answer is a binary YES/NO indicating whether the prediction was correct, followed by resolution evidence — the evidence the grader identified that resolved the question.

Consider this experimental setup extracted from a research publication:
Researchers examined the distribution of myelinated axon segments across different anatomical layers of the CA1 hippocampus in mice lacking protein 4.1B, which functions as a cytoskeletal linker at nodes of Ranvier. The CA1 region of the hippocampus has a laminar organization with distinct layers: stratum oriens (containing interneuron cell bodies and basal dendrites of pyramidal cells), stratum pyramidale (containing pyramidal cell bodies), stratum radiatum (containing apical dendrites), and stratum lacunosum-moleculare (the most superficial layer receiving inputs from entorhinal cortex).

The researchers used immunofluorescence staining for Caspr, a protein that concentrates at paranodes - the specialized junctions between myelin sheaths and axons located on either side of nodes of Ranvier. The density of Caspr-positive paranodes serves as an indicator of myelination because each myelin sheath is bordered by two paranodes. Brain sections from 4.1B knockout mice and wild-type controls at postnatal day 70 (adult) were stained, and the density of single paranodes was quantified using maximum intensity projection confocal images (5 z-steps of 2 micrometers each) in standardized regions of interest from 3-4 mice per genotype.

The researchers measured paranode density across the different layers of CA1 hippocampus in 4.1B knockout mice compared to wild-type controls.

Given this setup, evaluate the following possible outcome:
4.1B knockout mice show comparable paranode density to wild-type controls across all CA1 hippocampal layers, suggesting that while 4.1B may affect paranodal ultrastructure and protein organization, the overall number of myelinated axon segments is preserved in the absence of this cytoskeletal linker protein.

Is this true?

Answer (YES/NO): NO